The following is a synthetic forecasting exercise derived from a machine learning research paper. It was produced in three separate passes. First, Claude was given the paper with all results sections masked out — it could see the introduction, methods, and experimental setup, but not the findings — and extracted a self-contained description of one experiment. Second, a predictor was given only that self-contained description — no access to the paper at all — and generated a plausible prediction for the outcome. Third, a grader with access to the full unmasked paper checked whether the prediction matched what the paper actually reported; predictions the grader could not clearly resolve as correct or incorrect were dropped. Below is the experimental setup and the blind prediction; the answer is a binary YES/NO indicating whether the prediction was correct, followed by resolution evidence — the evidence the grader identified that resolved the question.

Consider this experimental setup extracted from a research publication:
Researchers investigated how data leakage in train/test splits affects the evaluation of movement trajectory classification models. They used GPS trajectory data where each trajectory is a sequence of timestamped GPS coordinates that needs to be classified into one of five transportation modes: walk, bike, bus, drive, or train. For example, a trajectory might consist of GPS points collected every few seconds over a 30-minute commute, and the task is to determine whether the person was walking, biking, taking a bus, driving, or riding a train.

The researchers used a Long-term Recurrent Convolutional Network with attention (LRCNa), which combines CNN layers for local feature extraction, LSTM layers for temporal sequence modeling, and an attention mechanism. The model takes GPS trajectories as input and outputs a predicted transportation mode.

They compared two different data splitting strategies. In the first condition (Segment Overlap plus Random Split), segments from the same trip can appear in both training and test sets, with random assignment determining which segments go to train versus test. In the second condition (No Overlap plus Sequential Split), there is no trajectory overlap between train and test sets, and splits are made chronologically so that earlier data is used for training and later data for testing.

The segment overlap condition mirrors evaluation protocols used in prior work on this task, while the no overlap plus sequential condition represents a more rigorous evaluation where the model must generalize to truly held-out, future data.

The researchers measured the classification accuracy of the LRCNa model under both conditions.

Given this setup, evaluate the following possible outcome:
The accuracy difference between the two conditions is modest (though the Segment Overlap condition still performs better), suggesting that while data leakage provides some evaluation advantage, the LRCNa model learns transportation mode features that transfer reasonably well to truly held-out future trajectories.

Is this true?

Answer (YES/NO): NO